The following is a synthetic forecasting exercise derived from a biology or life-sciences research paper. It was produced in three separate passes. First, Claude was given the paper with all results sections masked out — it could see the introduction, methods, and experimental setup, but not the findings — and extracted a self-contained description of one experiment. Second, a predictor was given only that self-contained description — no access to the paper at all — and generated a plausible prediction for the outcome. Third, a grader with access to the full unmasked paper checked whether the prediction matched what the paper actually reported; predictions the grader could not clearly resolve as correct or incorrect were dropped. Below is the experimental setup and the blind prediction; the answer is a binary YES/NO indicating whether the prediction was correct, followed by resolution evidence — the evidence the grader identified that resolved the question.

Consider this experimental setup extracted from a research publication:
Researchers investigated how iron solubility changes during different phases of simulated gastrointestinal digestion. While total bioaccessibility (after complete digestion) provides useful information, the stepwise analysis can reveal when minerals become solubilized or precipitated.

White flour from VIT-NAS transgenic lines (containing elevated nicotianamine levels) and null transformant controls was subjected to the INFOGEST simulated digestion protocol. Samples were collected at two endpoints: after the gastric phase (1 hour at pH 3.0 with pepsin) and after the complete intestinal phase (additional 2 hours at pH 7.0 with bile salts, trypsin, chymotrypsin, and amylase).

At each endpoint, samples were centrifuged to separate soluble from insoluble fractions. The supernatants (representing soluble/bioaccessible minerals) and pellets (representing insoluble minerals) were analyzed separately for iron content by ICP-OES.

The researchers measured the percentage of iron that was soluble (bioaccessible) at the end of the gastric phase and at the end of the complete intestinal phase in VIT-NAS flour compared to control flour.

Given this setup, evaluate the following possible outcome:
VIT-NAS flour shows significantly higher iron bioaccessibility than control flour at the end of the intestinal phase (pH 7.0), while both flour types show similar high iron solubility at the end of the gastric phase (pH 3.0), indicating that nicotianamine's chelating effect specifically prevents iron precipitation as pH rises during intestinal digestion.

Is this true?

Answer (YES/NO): NO